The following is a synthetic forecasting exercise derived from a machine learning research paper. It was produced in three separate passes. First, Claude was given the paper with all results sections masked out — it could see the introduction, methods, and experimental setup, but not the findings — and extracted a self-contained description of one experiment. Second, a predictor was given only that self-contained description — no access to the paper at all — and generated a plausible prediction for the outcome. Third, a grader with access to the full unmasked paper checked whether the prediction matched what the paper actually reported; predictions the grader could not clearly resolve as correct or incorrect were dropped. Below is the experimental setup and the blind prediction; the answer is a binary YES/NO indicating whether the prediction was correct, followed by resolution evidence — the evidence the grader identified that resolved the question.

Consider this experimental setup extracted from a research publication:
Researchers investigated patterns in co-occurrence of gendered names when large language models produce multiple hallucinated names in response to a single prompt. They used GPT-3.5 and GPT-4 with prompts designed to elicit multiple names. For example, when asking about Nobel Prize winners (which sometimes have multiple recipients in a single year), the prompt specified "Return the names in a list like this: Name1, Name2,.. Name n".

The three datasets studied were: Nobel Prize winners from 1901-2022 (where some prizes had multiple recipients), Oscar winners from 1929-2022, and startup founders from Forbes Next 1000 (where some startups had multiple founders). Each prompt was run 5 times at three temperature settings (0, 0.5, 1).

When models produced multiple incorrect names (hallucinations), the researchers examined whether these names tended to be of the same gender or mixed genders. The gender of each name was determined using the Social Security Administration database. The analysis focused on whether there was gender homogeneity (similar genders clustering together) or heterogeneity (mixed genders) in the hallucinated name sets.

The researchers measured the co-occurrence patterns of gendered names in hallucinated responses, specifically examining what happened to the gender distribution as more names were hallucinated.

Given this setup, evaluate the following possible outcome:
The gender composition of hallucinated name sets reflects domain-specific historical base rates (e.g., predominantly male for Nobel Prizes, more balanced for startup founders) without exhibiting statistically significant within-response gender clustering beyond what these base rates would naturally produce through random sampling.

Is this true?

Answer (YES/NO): NO